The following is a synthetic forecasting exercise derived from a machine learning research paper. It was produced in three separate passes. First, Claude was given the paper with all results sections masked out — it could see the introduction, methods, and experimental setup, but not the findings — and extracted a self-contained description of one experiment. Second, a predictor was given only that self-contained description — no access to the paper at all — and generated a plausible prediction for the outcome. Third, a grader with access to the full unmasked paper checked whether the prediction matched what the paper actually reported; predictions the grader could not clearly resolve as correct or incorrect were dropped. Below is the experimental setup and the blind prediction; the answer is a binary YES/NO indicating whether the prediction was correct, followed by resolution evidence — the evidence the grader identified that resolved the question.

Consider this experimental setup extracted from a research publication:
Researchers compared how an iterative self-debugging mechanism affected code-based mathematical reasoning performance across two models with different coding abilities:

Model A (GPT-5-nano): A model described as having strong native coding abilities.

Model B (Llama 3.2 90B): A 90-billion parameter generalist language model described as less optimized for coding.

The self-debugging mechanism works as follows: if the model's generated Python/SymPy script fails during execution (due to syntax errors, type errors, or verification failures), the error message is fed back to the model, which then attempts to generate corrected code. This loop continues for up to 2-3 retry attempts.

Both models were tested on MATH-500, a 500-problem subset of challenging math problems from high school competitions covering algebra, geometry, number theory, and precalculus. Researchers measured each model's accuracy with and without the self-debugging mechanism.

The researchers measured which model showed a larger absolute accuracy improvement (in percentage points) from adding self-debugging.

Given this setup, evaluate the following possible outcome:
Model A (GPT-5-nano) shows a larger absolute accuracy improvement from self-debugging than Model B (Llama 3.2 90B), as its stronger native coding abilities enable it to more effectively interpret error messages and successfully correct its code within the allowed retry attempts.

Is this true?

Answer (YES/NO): NO